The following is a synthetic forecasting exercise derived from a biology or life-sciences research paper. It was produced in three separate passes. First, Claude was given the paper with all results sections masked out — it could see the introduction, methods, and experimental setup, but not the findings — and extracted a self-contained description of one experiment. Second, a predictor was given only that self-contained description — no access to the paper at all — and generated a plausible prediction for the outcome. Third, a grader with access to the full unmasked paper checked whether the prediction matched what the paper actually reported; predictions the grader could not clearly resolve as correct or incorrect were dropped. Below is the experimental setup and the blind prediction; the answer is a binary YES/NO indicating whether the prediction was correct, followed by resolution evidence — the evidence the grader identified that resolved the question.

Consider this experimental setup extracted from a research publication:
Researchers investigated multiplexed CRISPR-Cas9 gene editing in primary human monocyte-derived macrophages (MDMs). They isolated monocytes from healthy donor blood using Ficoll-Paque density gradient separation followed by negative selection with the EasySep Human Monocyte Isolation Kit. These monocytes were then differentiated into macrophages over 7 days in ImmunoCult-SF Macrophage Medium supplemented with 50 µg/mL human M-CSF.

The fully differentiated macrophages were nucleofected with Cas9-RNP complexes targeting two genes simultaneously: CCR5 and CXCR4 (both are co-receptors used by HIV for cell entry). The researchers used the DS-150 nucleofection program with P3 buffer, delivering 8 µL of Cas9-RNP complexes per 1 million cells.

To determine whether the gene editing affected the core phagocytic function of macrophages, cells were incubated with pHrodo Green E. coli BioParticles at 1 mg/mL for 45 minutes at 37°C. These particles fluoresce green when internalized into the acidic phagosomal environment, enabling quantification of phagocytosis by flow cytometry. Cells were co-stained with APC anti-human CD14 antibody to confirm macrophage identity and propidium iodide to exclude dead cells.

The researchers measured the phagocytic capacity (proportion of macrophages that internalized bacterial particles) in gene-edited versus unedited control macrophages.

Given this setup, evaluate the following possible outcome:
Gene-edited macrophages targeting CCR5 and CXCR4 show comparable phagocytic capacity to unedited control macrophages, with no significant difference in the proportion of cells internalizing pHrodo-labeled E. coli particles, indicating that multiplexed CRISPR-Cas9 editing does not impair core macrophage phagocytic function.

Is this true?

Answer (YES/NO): YES